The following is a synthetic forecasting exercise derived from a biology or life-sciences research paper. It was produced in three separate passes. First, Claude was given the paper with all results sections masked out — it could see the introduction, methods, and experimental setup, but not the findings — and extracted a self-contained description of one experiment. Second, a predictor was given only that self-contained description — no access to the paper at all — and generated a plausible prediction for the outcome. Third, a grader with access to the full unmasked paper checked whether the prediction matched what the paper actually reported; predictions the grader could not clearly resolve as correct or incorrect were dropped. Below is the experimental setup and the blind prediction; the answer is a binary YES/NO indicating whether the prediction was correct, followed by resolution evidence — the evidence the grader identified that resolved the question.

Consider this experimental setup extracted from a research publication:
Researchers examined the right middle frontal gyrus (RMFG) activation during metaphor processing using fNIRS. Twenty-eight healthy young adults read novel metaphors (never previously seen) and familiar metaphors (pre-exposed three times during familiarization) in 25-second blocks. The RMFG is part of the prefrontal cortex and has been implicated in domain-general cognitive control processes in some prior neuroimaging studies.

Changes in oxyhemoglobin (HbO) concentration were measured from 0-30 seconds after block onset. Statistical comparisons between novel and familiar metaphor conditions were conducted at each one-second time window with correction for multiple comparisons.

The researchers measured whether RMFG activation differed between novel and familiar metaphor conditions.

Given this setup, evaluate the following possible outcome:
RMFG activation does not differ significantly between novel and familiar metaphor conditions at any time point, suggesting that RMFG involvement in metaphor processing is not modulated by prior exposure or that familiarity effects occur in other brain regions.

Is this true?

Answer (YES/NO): NO